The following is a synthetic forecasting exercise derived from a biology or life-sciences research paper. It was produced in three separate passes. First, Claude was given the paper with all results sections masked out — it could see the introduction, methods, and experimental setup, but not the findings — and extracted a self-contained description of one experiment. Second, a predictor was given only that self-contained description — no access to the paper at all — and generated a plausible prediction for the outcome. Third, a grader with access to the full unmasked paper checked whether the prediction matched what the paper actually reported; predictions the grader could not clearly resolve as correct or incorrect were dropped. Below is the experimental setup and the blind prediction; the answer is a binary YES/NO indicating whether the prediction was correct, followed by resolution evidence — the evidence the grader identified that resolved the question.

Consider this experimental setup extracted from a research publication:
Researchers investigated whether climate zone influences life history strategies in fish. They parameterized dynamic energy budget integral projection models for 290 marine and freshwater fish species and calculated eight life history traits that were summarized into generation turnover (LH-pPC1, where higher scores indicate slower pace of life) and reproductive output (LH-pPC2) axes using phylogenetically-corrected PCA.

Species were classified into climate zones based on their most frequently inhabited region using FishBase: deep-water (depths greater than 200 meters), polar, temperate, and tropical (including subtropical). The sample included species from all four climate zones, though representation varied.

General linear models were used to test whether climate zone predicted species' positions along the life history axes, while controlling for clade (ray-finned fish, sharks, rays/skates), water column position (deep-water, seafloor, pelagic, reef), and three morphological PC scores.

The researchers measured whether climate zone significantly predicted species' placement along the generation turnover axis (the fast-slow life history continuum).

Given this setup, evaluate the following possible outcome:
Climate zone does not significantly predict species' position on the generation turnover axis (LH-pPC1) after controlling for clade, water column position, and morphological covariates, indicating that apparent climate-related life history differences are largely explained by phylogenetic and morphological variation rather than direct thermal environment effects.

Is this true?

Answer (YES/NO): NO